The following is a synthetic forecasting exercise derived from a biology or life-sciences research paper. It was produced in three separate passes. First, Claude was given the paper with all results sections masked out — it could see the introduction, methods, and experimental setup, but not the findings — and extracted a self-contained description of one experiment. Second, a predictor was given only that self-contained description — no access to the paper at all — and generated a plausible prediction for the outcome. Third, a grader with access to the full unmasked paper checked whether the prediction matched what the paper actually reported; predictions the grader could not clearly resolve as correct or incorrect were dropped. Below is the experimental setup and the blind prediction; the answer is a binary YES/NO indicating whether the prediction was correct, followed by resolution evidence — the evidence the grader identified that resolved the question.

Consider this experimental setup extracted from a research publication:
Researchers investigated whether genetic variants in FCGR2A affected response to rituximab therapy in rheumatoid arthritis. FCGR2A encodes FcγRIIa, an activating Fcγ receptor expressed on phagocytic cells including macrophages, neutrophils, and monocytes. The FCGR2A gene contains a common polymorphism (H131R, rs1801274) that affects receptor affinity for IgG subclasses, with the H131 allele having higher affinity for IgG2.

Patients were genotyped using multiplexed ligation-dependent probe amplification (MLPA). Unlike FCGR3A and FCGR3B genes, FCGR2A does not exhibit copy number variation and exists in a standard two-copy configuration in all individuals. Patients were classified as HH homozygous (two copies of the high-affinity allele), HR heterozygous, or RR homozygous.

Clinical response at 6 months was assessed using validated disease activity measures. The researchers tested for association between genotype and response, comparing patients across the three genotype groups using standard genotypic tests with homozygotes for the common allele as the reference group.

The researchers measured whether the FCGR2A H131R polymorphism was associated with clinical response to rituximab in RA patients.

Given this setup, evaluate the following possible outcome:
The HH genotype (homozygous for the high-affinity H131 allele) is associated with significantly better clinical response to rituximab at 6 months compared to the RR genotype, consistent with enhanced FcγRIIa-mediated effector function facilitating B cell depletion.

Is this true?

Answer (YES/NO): NO